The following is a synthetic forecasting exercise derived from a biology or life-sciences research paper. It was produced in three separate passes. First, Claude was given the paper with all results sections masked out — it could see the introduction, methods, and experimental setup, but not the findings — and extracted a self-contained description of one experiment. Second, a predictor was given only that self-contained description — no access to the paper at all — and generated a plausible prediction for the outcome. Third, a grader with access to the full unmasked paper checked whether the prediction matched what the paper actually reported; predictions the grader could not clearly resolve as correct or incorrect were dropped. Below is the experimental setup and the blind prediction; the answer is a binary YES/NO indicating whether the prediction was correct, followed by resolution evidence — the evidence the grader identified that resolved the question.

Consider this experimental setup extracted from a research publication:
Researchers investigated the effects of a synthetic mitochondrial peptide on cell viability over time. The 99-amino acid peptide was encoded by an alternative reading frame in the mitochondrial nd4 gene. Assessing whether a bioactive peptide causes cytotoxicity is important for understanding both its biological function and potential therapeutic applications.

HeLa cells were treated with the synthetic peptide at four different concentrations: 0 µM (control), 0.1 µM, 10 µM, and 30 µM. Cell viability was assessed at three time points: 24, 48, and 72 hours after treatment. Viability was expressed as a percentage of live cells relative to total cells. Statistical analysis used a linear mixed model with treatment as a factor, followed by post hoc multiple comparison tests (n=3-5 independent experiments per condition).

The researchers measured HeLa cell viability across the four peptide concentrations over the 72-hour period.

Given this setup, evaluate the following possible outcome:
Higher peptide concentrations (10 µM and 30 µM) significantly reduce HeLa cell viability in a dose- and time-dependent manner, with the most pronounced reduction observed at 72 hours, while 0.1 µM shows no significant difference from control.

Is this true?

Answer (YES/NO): NO